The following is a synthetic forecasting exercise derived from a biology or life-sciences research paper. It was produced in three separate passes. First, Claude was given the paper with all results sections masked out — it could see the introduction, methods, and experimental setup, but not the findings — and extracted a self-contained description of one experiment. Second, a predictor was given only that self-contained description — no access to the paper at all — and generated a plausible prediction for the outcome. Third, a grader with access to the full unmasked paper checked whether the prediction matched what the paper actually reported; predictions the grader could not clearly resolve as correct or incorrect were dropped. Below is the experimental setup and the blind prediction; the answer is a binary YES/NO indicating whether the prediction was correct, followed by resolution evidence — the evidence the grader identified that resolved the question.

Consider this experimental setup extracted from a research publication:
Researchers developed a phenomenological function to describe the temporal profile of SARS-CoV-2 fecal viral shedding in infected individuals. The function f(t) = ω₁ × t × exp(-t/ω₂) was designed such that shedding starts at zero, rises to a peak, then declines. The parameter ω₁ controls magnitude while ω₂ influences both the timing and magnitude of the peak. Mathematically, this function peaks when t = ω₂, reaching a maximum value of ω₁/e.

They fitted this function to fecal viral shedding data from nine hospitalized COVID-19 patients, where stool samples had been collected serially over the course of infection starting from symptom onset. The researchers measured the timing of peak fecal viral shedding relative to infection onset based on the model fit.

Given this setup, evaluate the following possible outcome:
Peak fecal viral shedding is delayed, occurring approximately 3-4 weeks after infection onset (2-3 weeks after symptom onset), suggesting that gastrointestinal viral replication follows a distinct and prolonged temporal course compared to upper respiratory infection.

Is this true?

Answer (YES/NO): NO